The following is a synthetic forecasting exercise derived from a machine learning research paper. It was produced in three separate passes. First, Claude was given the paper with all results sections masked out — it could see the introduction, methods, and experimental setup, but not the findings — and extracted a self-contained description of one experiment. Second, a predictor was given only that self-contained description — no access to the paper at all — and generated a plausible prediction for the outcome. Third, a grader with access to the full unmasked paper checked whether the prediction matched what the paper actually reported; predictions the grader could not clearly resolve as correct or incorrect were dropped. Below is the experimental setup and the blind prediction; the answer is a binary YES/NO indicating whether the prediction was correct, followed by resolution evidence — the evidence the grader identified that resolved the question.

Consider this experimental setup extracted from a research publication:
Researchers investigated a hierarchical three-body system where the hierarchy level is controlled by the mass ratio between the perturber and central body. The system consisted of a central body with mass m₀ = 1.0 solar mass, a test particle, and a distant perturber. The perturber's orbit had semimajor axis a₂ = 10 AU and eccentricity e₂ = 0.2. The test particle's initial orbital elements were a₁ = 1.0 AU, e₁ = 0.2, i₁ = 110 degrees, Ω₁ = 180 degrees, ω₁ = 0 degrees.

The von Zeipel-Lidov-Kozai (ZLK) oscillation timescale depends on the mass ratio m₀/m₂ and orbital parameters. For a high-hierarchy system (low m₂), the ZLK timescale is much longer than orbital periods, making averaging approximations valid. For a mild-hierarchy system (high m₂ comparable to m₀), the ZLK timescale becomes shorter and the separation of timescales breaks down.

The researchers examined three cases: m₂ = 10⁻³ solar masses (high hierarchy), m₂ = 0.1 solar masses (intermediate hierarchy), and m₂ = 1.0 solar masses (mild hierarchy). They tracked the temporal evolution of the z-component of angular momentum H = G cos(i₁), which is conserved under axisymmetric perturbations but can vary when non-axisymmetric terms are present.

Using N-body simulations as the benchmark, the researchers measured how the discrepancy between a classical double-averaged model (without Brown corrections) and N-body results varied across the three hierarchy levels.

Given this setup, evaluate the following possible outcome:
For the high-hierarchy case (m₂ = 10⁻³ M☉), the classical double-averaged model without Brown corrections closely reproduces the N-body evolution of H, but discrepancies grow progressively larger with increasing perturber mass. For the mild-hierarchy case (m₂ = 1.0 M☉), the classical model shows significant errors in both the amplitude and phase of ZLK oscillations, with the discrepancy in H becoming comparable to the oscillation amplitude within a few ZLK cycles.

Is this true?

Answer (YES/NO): YES